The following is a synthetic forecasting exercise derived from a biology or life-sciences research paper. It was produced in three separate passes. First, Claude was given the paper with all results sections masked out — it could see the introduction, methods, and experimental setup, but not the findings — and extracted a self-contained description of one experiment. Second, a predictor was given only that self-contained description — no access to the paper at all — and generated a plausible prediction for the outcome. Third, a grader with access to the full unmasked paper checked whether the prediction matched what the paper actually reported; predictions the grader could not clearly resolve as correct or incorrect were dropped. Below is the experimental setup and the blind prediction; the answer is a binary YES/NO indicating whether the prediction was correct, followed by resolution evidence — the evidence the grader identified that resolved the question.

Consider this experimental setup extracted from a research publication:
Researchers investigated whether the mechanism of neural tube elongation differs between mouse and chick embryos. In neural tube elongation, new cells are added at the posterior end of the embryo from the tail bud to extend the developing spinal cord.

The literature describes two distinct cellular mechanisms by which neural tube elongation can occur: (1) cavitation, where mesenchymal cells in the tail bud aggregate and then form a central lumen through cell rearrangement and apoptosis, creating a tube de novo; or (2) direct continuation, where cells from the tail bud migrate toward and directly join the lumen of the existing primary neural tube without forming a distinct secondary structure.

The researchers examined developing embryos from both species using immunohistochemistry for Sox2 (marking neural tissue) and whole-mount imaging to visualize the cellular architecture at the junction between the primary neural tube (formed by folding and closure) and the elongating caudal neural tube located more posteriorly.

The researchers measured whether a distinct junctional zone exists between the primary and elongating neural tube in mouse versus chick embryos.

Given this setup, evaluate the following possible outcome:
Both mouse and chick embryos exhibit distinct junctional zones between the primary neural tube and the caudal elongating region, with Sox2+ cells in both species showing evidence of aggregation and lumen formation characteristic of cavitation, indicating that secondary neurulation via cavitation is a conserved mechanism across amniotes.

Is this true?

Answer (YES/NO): NO